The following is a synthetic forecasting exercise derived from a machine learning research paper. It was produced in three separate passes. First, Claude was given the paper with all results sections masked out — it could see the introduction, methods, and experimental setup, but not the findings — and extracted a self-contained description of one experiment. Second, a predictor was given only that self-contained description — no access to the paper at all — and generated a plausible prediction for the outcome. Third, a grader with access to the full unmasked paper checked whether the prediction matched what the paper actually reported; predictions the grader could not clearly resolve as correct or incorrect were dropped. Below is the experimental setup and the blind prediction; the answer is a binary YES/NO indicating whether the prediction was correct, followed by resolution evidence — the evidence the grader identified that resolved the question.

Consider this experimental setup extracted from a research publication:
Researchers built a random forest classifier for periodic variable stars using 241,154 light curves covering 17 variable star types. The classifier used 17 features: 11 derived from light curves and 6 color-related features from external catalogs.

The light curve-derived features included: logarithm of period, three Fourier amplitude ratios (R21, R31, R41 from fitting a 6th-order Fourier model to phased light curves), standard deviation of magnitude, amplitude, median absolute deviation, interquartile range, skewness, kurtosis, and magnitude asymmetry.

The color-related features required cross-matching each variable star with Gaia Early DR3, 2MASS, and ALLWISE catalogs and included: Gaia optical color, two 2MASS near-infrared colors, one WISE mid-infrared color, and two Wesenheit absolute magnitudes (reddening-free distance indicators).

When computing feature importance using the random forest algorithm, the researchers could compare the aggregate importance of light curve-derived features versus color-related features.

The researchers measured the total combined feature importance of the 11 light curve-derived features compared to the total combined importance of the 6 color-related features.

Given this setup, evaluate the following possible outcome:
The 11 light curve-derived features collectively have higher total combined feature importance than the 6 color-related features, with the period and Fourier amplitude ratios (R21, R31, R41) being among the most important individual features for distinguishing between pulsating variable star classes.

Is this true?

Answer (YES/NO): NO